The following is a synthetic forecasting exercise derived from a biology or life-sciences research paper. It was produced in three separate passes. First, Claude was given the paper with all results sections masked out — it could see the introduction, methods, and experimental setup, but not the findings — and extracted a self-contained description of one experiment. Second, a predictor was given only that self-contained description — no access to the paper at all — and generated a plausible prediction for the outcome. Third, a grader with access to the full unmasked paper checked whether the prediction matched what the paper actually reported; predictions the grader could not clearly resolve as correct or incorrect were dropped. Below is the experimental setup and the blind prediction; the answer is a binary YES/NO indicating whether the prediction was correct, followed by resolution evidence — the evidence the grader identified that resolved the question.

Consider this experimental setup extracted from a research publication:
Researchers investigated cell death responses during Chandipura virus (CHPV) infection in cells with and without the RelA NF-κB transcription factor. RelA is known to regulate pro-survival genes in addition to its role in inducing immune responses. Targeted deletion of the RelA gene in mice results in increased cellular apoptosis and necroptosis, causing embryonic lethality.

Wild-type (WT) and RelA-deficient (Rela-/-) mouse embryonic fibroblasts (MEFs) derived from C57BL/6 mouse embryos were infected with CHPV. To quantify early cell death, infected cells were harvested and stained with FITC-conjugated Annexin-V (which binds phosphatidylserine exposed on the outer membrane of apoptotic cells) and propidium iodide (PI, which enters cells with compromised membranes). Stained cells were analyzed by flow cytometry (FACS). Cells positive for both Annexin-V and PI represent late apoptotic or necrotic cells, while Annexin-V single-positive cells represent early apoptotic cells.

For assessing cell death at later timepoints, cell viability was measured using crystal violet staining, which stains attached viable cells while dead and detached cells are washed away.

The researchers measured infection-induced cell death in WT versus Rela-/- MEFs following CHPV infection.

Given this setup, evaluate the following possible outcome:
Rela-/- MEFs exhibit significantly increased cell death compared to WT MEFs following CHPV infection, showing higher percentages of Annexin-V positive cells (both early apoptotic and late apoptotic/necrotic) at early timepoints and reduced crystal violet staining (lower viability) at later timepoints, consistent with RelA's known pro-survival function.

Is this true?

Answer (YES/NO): NO